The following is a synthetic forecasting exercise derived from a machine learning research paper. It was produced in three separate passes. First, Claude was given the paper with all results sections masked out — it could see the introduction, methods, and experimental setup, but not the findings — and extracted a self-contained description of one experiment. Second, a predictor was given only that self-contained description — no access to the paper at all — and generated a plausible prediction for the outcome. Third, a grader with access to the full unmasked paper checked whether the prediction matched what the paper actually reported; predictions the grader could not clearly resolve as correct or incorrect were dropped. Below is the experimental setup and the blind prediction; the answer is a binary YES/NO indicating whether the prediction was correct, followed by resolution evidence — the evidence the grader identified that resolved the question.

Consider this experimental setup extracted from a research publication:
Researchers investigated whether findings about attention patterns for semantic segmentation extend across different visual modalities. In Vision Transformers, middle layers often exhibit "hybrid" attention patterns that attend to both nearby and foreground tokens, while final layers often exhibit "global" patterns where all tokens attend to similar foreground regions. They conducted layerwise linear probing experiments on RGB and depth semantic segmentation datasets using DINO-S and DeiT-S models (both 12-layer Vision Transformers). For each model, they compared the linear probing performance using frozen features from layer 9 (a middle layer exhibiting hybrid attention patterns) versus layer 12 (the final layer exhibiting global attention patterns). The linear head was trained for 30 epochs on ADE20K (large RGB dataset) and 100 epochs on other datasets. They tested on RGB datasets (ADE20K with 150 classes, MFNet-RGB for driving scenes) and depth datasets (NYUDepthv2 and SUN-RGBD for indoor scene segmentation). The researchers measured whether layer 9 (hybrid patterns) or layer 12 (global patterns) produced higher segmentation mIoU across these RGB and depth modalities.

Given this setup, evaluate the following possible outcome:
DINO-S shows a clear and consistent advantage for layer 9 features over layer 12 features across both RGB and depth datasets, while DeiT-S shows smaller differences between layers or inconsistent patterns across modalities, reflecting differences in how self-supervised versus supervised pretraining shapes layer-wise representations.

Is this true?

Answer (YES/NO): NO